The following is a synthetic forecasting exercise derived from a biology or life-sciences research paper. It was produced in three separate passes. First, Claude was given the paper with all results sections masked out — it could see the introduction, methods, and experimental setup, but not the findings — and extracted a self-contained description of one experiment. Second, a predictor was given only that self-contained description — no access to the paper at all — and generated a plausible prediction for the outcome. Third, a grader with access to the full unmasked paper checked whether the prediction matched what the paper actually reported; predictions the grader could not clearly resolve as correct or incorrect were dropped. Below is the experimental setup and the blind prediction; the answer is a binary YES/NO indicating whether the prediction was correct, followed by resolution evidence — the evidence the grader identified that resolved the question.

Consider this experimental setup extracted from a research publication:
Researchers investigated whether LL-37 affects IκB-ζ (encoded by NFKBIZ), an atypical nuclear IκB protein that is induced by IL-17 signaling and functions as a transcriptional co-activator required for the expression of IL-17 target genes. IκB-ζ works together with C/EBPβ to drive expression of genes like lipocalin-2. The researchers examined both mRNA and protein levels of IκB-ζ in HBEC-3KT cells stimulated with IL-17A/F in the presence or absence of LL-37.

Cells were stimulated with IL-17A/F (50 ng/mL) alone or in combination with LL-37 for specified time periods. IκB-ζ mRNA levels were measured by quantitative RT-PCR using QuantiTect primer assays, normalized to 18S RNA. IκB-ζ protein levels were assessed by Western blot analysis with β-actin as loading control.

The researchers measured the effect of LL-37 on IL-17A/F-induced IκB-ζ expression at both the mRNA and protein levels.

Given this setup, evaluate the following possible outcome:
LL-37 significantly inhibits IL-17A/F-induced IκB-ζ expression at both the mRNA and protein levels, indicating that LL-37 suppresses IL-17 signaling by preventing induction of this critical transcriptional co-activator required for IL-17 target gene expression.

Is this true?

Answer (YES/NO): NO